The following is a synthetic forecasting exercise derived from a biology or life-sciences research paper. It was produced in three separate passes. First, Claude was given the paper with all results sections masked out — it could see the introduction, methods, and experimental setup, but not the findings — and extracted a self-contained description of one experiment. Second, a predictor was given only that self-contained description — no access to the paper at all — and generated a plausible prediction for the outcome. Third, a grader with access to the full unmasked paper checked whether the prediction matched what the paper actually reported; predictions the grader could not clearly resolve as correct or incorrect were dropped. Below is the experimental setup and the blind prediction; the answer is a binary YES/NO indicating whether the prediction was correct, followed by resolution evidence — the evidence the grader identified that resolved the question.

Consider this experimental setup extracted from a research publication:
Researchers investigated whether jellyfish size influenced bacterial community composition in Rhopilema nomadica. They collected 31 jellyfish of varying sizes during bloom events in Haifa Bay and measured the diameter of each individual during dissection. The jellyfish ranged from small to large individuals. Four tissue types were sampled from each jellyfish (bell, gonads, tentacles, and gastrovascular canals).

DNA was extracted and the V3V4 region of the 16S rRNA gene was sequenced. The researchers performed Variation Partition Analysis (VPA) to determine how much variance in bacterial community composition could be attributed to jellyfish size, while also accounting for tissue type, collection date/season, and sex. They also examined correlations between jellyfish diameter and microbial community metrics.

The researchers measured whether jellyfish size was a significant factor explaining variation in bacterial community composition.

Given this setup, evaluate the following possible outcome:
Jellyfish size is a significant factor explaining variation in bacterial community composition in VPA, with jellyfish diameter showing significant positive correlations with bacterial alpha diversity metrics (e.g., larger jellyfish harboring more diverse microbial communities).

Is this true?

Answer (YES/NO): NO